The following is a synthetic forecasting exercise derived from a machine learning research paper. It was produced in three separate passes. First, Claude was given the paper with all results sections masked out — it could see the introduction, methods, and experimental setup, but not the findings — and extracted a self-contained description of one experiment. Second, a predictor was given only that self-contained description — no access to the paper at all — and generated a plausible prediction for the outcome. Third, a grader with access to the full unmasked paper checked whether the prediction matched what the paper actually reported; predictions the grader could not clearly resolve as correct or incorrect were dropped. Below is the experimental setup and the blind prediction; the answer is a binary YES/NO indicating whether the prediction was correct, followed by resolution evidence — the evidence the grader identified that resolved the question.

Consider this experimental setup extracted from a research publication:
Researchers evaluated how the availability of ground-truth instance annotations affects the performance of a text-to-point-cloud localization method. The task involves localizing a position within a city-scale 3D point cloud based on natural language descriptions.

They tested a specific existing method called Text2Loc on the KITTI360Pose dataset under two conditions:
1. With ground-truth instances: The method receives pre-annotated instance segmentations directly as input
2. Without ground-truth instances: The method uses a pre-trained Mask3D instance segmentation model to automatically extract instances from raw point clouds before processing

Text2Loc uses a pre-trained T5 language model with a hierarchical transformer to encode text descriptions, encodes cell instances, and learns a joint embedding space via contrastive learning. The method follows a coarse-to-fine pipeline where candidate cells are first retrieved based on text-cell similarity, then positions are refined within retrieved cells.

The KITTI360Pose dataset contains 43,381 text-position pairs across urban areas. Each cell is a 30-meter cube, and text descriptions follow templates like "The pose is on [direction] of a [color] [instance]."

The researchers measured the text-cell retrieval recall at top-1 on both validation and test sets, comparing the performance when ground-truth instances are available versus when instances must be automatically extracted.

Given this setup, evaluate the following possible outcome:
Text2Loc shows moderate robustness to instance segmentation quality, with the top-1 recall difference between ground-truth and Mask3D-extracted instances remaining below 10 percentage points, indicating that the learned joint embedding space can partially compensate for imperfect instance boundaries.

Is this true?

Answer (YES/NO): NO